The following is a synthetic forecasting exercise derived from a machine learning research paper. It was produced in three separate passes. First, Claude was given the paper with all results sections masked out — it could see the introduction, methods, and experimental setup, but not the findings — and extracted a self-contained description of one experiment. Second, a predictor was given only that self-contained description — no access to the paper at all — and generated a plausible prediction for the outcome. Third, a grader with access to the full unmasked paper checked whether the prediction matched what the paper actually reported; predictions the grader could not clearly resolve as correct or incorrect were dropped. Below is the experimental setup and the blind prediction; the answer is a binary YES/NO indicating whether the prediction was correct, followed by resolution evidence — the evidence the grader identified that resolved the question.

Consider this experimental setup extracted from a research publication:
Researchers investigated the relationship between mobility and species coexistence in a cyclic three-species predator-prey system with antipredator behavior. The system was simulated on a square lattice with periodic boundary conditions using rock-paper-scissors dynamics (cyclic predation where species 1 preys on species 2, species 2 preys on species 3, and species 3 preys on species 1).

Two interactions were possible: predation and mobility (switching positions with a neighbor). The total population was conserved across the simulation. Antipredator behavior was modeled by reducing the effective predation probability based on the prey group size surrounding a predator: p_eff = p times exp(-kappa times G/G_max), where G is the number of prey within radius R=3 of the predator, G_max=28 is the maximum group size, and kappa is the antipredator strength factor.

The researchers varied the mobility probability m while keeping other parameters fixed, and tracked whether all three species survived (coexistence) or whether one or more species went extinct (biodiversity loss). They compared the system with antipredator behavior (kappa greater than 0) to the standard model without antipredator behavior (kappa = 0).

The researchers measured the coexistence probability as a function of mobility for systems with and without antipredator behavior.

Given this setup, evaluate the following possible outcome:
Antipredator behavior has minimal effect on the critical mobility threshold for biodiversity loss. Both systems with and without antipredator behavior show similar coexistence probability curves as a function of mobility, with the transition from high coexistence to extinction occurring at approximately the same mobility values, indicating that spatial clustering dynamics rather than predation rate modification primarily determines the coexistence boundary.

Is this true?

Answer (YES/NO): NO